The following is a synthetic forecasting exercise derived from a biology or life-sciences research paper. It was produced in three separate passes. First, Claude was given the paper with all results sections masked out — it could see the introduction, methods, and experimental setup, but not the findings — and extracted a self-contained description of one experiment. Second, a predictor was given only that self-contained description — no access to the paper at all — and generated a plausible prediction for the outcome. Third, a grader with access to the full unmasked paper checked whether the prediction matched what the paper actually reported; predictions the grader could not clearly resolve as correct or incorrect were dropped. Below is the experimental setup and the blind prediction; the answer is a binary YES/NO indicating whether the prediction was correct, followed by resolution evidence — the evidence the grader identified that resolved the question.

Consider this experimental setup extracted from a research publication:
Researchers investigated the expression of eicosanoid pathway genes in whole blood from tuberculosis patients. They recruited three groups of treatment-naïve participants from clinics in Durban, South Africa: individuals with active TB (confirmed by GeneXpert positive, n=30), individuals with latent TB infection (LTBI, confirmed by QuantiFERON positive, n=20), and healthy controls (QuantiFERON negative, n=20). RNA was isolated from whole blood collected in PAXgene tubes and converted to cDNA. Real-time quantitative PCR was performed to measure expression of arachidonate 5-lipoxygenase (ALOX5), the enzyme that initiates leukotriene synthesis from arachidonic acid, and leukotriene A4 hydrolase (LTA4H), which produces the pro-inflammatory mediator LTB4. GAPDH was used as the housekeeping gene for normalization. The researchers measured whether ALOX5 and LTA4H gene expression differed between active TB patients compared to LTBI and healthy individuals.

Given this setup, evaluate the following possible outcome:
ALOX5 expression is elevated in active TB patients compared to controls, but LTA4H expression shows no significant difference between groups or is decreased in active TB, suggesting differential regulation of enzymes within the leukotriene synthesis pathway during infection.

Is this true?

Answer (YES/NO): NO